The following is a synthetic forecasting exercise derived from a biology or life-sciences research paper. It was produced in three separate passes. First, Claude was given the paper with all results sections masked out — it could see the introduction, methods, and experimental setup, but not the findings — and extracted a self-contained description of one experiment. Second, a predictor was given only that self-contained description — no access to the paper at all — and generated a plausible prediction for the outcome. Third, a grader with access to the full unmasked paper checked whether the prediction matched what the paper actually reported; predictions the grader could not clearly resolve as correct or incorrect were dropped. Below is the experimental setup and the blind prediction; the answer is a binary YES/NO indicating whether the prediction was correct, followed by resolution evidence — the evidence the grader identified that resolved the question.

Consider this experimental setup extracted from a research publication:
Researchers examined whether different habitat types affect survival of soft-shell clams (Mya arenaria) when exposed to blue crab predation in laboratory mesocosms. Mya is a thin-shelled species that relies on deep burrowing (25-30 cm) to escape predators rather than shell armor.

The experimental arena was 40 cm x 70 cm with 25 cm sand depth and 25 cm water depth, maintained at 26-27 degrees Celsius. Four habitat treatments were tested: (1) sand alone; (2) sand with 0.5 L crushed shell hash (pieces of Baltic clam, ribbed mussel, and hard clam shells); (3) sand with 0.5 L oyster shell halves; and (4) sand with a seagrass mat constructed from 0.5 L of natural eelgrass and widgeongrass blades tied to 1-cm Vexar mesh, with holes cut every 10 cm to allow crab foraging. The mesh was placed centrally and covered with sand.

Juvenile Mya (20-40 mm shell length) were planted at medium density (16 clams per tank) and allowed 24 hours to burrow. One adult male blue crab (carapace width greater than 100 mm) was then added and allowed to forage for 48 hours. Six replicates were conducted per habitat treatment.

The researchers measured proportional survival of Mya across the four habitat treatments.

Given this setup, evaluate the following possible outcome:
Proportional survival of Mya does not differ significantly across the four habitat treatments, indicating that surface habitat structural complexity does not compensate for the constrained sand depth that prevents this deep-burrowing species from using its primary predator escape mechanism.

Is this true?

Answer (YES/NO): NO